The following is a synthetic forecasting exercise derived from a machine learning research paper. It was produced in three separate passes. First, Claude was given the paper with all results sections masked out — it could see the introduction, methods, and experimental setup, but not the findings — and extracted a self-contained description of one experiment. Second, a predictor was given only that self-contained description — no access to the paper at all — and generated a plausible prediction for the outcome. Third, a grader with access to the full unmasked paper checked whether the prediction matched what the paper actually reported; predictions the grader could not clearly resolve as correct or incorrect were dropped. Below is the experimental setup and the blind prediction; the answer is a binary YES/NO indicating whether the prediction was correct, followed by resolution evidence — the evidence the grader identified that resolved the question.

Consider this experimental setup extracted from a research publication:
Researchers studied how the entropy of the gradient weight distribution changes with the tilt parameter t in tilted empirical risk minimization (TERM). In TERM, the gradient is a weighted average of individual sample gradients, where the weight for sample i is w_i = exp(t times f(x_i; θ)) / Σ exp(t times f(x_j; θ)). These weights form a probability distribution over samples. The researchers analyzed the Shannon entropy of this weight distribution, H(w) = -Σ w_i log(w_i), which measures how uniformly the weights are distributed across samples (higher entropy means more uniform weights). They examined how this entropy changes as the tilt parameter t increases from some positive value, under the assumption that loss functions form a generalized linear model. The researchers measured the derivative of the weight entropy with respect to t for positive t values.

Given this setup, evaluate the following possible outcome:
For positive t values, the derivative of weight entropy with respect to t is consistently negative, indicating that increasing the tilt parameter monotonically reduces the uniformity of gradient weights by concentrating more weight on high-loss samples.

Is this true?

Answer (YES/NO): NO